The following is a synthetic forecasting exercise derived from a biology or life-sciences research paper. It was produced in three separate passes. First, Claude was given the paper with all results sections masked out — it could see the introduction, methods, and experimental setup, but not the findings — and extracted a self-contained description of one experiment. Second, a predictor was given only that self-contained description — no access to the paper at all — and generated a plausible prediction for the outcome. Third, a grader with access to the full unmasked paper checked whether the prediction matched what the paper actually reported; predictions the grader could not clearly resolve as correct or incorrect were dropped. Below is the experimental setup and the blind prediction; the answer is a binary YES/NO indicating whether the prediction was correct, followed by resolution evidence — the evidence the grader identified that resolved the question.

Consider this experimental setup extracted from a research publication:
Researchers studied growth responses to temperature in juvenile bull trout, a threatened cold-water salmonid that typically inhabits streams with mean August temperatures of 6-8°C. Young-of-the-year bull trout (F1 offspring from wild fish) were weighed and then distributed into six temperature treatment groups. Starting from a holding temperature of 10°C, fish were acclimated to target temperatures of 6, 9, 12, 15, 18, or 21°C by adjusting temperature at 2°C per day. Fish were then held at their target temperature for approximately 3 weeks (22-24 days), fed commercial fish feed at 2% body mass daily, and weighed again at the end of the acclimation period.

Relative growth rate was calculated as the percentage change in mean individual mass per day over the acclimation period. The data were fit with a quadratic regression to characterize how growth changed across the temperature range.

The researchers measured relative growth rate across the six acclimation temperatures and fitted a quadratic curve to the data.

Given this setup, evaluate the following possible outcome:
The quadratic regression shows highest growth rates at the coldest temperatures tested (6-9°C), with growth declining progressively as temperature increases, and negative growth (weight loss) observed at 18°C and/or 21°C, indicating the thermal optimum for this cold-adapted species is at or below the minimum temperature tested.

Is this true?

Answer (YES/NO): NO